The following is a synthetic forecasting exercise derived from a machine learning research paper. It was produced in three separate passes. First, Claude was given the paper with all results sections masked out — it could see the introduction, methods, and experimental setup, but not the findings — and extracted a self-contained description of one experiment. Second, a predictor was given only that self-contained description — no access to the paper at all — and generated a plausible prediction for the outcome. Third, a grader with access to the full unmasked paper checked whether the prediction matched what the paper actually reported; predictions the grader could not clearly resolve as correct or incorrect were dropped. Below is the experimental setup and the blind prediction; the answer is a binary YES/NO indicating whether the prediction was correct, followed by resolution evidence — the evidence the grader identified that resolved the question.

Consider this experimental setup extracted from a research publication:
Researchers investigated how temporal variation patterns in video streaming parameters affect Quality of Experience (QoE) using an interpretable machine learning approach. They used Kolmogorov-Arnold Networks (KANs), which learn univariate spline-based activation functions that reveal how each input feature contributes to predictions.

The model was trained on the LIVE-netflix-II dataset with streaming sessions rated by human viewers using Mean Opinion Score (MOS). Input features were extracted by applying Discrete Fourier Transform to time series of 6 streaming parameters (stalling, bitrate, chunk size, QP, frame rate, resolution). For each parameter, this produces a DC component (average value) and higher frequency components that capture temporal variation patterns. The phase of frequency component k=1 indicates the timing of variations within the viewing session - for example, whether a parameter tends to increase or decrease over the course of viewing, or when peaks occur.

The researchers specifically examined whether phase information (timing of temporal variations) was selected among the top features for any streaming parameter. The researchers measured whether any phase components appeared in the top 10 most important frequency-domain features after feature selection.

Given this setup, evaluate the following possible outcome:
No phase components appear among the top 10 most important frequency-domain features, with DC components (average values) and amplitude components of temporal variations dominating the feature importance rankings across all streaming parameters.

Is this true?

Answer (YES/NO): NO